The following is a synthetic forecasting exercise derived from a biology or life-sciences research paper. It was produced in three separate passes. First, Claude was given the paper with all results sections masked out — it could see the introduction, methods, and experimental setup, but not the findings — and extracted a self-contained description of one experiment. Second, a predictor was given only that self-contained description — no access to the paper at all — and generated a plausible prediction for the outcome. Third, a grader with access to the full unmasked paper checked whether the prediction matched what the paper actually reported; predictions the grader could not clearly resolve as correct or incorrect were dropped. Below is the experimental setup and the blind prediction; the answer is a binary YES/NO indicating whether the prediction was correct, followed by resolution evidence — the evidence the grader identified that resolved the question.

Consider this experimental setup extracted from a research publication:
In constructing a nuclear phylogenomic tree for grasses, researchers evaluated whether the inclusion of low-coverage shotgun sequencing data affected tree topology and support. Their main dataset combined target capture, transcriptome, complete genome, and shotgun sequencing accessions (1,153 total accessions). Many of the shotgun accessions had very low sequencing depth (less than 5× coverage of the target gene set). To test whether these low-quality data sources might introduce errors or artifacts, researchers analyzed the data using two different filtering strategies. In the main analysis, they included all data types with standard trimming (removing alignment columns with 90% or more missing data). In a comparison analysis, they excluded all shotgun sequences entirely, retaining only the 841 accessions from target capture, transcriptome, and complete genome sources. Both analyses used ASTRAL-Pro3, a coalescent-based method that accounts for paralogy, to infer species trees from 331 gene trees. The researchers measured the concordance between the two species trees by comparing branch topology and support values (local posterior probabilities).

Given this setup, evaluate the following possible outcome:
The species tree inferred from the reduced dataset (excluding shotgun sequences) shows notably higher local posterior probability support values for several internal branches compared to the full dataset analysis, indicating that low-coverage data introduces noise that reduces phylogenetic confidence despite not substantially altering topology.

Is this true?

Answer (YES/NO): NO